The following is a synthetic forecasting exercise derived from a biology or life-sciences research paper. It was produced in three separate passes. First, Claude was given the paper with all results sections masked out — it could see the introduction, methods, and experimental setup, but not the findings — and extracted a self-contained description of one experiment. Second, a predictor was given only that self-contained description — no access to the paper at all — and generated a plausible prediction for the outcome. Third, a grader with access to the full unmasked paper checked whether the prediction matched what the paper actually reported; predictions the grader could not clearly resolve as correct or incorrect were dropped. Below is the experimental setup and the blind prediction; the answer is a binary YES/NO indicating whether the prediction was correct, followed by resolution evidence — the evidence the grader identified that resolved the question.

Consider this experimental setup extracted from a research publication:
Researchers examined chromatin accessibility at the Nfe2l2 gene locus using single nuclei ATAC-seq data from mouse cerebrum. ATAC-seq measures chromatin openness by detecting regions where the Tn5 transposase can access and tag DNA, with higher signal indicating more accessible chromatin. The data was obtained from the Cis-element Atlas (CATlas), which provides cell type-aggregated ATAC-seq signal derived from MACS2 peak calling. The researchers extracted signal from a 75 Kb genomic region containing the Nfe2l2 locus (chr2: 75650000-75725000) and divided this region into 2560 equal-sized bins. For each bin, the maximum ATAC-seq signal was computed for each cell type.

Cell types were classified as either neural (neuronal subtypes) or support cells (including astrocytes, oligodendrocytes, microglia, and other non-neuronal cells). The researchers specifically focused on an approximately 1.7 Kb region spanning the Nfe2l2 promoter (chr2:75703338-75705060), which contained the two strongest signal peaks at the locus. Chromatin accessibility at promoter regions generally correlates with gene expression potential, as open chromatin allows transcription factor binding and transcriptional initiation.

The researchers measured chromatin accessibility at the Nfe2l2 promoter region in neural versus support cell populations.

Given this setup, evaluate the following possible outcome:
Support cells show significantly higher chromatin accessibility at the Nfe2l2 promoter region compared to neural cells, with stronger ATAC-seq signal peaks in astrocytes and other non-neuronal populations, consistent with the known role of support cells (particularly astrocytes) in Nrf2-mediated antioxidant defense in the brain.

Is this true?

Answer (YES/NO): YES